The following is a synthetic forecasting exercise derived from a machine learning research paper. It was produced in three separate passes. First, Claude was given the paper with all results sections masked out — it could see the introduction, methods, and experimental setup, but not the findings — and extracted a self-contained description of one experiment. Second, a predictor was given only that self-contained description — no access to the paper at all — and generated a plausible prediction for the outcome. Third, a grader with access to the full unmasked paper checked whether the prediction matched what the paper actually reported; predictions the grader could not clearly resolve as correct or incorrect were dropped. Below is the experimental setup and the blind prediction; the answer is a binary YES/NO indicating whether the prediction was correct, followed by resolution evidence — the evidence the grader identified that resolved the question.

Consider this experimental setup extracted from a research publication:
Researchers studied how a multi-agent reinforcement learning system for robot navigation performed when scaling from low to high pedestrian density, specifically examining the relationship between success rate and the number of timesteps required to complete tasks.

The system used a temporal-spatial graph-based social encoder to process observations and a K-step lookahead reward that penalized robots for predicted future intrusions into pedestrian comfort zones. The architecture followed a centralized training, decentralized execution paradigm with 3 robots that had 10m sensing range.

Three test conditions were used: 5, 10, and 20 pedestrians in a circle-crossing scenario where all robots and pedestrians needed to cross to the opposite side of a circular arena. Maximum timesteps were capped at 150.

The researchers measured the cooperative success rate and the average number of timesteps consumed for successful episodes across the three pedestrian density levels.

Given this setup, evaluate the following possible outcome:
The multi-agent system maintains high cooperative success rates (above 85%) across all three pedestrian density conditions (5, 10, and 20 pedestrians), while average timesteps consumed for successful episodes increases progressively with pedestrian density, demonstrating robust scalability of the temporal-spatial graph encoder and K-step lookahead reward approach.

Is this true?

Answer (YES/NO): YES